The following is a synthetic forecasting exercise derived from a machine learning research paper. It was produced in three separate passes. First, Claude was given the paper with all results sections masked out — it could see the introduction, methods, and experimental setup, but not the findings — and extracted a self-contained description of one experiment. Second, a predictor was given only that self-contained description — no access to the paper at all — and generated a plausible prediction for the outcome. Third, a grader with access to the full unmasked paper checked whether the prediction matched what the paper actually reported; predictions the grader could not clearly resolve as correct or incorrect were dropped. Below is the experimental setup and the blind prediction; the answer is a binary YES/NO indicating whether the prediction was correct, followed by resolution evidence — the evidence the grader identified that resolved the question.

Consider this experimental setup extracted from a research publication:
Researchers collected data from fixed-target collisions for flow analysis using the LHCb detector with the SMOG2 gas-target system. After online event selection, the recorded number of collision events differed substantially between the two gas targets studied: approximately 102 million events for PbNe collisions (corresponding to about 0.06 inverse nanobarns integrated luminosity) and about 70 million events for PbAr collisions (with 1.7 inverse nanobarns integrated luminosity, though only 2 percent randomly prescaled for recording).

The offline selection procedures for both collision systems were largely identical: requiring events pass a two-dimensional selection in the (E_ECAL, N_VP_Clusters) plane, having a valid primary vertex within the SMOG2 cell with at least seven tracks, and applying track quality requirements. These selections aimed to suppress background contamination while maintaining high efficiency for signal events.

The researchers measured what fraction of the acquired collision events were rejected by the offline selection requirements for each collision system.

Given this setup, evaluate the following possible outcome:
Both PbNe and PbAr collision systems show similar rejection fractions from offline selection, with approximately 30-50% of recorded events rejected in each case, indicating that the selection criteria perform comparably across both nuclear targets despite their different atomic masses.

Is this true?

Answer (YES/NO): NO